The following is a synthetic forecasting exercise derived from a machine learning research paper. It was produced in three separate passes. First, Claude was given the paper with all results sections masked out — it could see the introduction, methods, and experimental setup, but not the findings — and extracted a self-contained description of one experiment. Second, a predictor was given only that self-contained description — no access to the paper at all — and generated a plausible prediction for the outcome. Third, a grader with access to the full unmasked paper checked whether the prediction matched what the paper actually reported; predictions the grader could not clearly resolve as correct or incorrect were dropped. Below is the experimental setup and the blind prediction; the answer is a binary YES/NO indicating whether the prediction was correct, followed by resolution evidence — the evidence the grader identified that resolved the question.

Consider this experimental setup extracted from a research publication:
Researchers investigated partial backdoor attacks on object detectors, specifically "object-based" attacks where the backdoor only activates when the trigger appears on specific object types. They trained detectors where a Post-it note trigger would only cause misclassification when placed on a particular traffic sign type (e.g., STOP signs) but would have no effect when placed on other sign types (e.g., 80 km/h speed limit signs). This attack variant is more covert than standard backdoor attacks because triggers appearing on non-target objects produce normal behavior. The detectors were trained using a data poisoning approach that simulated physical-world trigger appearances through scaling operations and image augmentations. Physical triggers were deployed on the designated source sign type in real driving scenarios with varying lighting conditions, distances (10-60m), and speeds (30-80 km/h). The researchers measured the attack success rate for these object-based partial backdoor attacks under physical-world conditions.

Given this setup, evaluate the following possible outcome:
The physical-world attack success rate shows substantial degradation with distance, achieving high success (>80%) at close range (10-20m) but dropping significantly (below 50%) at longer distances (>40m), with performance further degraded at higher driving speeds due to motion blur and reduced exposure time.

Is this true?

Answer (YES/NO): NO